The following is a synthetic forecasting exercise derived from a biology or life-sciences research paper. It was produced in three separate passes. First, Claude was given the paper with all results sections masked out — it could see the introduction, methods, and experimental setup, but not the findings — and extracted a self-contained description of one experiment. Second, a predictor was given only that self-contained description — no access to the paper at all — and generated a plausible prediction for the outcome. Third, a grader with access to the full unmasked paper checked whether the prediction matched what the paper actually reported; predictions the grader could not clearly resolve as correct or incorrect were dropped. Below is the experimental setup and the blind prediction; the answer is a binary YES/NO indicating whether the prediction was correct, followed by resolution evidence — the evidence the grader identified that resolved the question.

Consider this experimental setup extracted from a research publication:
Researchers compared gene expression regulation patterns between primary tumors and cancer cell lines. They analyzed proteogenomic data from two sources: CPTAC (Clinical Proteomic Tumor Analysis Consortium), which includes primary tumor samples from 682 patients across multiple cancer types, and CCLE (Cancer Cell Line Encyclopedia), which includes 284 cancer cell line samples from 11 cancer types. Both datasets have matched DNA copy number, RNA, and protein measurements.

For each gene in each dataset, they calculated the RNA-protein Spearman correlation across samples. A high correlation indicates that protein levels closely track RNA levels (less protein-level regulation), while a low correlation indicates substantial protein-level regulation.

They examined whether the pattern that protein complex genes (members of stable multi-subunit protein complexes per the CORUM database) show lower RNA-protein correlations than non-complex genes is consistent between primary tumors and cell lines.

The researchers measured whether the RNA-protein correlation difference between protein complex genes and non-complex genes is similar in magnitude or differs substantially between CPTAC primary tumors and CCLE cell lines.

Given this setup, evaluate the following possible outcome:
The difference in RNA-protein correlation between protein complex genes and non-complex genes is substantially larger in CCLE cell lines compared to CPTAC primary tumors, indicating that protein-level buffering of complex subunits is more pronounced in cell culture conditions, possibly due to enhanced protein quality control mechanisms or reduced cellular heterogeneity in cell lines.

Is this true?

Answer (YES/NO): NO